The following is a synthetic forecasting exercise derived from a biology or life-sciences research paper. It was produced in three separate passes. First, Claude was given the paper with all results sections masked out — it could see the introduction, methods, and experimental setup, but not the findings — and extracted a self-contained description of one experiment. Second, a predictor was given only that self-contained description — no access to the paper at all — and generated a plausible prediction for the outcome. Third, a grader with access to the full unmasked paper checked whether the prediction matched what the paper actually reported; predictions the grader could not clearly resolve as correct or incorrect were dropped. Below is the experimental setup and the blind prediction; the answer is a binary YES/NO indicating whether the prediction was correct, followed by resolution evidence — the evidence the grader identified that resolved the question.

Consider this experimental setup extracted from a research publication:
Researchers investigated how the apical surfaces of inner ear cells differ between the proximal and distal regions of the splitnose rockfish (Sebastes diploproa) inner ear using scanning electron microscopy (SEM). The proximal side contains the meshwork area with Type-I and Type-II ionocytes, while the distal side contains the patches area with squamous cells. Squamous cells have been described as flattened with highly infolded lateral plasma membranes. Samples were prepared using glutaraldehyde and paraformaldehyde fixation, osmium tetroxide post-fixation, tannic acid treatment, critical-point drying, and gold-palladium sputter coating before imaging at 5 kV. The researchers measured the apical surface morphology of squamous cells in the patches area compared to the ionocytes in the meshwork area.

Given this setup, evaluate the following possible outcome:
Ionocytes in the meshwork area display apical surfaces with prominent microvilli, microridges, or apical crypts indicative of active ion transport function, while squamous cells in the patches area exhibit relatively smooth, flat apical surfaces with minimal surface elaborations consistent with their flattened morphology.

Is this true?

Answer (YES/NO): NO